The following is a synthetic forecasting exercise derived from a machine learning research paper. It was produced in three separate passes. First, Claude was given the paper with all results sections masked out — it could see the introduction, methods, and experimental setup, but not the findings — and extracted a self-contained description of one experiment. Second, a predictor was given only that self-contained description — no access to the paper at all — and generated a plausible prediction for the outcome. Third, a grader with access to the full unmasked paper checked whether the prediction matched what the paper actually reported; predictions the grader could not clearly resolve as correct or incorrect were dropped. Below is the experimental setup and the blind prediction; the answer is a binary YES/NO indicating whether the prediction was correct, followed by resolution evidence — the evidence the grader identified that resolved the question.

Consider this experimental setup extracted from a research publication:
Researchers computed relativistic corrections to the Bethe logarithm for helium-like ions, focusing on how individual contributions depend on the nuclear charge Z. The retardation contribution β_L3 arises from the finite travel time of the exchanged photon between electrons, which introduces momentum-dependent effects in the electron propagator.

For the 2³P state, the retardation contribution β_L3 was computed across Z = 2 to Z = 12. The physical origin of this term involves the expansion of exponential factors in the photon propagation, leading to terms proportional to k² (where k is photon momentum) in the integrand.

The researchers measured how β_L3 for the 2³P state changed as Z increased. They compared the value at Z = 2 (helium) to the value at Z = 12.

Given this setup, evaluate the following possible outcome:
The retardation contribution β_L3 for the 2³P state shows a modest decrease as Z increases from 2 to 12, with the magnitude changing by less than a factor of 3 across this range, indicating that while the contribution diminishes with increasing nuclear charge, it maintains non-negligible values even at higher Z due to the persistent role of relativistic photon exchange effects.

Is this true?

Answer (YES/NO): NO